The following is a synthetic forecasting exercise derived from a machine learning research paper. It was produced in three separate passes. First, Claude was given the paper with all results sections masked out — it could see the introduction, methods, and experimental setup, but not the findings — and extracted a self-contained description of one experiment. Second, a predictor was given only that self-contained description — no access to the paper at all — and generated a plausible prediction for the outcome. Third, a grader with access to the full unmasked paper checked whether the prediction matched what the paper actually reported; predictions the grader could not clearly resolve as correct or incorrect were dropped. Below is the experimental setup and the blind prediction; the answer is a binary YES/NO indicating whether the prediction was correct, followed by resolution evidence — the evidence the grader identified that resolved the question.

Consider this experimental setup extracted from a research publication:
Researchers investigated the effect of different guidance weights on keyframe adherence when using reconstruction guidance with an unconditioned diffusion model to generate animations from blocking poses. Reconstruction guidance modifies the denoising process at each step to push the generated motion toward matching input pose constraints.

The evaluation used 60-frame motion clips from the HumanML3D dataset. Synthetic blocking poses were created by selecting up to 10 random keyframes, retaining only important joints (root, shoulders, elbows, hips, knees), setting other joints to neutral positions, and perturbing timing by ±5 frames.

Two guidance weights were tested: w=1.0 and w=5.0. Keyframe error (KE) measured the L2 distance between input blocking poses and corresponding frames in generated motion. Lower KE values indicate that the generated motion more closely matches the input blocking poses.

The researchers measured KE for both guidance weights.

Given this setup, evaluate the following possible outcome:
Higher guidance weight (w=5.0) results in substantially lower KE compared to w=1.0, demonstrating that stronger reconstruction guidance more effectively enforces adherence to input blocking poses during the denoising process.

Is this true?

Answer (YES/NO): NO